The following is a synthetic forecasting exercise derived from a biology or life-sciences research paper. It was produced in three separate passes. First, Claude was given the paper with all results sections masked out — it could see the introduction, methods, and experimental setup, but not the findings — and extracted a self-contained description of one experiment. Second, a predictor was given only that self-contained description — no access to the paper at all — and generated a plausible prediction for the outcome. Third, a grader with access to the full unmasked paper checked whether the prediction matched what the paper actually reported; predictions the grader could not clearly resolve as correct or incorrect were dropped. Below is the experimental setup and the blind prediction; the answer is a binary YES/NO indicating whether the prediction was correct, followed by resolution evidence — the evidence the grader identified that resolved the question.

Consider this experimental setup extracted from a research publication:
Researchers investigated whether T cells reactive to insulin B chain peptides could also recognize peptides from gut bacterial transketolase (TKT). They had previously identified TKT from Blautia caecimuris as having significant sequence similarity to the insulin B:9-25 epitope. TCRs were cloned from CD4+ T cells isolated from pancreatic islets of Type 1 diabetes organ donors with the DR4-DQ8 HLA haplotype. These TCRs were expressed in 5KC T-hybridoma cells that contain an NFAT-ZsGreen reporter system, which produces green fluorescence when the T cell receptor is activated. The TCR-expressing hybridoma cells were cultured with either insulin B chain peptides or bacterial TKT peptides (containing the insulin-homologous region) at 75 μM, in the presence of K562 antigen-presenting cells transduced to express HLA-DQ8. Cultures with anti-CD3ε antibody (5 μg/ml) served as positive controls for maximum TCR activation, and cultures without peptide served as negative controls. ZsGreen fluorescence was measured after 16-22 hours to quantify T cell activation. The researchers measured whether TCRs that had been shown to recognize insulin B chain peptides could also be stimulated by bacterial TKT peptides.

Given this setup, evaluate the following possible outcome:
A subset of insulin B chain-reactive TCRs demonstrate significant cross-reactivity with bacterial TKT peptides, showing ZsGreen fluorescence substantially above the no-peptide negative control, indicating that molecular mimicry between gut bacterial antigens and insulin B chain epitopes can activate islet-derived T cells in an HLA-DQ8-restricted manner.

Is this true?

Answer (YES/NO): YES